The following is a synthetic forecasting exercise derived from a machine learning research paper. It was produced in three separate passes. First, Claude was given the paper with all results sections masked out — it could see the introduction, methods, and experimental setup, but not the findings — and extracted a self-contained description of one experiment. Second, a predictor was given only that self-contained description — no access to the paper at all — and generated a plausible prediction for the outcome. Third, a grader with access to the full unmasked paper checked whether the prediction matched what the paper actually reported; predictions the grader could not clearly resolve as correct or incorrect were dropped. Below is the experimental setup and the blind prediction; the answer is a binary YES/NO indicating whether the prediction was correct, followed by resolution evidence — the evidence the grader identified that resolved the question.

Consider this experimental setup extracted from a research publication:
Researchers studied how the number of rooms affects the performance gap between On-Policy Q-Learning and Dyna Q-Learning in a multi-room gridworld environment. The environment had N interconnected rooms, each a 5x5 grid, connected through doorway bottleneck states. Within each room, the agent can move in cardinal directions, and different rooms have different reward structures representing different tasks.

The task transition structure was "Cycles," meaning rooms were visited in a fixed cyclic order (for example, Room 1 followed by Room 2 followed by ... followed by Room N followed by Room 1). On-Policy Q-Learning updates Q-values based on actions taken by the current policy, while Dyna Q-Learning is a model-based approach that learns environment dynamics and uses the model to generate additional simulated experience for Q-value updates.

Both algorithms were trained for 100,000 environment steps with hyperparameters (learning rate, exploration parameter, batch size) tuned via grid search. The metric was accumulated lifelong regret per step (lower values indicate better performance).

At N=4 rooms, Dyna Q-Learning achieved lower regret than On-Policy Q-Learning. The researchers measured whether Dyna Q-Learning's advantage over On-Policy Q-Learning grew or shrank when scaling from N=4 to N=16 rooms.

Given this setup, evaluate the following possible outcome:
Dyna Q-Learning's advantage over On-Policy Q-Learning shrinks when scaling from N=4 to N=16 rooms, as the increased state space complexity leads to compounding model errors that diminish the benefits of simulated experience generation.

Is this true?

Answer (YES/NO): NO